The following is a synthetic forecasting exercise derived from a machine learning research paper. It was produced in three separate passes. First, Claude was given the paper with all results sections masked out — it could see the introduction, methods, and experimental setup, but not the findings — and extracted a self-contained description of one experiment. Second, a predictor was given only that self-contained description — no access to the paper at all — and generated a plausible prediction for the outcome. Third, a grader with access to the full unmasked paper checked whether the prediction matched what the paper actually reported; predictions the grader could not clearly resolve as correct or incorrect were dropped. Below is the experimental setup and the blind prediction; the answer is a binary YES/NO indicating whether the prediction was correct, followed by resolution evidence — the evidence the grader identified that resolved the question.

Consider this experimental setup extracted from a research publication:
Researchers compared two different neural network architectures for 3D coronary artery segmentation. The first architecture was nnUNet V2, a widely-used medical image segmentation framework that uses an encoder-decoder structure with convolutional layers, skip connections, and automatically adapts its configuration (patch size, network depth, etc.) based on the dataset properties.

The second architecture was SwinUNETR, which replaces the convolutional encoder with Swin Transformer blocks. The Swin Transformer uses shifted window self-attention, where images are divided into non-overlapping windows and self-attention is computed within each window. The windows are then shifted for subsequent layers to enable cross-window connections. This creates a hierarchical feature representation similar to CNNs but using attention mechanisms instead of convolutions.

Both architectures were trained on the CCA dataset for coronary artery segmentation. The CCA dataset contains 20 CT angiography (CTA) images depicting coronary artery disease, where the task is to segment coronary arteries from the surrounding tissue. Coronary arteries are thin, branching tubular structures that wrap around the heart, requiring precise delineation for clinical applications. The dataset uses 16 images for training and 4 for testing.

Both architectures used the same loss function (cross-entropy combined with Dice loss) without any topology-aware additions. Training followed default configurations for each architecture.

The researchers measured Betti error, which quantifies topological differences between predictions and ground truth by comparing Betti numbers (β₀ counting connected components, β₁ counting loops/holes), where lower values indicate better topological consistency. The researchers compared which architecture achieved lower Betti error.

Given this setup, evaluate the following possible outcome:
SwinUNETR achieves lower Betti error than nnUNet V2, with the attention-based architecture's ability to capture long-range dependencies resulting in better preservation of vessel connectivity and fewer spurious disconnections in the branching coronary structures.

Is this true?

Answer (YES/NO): NO